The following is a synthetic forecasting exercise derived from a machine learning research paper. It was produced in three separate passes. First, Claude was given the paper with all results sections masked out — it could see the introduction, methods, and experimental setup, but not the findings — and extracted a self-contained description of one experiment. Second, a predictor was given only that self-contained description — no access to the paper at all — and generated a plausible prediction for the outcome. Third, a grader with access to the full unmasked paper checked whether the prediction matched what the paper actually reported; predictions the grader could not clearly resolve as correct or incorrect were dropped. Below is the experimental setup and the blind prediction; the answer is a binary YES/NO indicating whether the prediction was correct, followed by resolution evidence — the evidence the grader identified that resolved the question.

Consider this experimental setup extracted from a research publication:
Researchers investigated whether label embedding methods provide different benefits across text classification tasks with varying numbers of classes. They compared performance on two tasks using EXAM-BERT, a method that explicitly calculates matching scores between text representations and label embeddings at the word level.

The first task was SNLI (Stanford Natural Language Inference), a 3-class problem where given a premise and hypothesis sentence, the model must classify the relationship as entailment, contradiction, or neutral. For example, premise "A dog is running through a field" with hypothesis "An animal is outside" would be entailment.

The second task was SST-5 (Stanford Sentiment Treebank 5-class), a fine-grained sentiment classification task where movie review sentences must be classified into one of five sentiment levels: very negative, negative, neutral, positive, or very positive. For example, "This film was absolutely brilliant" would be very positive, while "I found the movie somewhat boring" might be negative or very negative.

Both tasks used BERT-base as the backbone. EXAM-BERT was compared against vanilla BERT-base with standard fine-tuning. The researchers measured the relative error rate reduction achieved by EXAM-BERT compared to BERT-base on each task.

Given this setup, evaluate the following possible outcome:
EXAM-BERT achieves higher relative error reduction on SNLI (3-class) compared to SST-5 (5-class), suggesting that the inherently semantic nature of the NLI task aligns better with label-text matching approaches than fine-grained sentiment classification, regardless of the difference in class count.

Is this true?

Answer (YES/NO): YES